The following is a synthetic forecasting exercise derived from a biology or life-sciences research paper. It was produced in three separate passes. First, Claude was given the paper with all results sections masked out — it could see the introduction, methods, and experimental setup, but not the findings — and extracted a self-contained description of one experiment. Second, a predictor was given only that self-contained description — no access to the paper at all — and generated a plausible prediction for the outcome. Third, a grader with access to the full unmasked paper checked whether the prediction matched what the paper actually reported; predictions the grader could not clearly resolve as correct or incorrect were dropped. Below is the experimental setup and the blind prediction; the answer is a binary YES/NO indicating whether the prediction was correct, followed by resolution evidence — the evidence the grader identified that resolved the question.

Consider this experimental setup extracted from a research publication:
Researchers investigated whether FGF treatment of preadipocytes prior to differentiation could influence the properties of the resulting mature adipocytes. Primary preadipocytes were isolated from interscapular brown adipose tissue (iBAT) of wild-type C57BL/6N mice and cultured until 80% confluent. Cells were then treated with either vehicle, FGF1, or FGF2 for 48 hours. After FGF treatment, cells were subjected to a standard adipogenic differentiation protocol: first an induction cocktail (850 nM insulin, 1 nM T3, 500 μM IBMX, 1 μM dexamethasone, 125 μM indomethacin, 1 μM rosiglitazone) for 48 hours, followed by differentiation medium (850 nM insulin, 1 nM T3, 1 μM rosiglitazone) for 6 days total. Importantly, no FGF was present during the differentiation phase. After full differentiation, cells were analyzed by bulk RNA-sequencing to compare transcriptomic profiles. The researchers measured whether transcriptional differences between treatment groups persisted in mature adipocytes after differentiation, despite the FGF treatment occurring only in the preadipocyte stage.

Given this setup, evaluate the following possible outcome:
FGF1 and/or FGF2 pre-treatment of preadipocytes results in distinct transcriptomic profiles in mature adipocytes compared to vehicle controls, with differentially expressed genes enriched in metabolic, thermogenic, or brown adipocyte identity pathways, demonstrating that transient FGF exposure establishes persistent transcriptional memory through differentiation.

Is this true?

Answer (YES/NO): NO